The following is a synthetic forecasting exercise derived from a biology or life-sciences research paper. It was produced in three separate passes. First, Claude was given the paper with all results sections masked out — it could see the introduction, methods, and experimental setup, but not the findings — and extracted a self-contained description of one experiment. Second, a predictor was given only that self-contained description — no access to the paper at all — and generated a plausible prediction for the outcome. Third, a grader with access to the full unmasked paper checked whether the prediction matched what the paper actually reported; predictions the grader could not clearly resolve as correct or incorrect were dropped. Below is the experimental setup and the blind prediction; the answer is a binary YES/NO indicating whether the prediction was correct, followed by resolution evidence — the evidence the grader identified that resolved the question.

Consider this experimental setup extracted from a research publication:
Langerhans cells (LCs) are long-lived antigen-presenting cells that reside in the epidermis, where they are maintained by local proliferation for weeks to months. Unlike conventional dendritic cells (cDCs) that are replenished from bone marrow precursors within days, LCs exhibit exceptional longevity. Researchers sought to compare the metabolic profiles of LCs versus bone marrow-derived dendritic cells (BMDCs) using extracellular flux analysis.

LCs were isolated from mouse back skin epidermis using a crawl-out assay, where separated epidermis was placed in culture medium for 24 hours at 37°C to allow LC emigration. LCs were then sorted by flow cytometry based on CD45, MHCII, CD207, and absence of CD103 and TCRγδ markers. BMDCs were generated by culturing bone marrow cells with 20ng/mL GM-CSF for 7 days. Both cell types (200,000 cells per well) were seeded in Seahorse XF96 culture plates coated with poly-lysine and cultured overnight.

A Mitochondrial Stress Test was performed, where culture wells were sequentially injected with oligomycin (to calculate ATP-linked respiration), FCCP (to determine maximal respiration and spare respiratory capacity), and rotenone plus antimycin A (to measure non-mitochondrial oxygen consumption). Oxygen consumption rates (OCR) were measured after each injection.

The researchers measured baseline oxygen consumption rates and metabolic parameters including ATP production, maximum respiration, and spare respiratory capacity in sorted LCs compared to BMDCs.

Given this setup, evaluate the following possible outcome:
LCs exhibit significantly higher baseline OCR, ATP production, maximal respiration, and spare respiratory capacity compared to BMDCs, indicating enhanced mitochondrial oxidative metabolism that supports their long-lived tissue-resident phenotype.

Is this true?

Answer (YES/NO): NO